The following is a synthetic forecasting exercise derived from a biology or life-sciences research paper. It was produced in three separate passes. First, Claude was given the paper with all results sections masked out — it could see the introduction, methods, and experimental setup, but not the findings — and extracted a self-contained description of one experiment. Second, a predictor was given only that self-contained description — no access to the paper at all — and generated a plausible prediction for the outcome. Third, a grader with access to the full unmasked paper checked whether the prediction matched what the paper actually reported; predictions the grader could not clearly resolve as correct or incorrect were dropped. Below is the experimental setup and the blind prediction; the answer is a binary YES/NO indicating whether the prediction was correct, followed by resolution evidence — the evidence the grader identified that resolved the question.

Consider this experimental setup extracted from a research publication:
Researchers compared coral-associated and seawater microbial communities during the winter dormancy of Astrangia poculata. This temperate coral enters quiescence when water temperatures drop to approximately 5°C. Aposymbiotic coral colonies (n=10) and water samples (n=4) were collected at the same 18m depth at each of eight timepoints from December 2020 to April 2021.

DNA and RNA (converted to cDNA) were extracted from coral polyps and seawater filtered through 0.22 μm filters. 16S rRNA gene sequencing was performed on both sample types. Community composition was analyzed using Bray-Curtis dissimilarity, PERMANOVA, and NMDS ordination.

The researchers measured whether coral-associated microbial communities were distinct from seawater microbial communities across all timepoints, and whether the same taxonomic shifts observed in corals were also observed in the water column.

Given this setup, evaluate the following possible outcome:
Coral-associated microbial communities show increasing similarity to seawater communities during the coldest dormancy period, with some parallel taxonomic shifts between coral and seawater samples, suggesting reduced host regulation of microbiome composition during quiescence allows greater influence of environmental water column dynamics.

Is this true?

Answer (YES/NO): NO